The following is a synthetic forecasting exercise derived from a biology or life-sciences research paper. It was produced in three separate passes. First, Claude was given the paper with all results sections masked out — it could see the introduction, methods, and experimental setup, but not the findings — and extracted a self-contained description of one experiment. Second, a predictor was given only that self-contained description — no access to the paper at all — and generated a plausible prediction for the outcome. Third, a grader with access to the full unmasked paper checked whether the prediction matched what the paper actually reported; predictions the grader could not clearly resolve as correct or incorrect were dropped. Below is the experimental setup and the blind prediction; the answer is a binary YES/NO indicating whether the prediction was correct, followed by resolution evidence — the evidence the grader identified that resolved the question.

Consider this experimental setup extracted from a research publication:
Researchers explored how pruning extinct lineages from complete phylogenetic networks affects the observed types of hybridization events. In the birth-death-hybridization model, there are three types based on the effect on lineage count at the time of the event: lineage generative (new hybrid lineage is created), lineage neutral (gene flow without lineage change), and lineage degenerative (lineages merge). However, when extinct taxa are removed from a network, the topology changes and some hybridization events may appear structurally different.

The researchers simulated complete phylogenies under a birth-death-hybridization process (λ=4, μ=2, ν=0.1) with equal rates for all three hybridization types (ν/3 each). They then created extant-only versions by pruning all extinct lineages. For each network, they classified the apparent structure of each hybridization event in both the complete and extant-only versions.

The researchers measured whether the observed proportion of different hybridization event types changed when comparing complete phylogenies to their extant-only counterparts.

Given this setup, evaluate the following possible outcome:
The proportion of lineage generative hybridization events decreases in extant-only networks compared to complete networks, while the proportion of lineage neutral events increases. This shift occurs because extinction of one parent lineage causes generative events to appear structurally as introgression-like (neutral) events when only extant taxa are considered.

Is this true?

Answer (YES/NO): YES